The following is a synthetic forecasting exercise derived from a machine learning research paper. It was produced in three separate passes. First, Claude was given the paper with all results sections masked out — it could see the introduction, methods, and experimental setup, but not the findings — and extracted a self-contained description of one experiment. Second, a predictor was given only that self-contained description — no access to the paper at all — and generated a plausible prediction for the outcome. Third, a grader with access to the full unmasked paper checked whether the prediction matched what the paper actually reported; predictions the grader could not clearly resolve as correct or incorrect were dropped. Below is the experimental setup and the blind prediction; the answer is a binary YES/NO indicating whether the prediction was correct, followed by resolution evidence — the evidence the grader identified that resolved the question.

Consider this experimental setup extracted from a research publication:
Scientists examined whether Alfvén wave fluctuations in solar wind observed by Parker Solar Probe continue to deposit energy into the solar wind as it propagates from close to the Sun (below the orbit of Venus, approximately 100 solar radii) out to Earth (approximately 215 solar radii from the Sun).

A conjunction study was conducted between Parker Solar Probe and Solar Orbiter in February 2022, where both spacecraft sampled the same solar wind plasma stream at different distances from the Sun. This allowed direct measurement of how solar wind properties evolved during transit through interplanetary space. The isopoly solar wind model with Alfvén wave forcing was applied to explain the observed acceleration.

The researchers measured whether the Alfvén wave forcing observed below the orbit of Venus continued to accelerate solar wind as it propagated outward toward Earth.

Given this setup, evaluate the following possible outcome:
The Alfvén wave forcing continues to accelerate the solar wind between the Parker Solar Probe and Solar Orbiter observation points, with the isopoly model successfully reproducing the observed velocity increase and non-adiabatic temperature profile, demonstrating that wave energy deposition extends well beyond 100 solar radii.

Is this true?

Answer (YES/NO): YES